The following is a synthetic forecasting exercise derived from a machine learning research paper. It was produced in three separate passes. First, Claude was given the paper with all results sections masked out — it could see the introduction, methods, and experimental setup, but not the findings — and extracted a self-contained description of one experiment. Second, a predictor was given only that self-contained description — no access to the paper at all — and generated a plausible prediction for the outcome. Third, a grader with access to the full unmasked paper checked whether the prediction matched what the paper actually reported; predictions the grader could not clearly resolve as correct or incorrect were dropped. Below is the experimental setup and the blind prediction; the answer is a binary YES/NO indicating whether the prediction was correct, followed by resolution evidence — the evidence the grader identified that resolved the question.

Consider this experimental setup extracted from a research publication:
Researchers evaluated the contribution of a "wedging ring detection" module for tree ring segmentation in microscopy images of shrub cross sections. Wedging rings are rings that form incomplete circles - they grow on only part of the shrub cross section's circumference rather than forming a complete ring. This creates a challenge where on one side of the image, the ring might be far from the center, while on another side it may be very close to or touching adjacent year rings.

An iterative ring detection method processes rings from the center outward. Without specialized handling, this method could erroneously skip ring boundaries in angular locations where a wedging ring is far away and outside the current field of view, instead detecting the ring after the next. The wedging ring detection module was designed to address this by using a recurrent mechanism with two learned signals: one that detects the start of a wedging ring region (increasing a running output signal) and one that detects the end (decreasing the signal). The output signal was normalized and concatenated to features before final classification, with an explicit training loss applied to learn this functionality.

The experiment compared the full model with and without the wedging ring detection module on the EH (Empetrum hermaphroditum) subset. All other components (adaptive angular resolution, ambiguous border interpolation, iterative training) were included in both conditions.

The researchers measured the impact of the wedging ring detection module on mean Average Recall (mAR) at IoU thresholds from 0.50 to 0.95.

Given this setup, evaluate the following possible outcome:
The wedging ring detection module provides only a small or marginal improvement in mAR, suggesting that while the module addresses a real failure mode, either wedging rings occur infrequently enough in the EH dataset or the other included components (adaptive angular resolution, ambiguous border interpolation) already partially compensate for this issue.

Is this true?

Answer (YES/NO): YES